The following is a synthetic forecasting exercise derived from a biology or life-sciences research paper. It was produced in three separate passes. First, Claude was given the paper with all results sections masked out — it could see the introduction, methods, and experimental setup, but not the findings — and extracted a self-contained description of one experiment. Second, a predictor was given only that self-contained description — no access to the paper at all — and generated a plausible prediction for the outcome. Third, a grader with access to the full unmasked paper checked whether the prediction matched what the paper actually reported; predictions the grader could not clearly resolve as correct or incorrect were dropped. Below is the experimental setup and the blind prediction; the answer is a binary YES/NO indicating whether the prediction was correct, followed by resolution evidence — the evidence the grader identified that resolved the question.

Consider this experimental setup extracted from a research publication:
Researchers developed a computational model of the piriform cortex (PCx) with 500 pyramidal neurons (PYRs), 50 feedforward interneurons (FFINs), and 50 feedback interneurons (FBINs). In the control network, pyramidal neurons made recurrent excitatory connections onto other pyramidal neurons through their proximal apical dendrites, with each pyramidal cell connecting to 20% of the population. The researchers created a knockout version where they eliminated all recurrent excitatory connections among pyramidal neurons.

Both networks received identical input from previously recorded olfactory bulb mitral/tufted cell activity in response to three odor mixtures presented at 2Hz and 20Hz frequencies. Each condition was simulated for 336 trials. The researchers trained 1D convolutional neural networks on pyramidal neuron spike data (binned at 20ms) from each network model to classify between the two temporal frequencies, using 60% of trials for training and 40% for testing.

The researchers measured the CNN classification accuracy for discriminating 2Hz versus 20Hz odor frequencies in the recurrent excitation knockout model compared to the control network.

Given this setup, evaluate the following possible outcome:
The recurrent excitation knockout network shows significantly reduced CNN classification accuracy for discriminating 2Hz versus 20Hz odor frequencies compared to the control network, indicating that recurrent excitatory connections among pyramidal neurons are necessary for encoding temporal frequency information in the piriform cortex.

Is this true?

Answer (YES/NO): NO